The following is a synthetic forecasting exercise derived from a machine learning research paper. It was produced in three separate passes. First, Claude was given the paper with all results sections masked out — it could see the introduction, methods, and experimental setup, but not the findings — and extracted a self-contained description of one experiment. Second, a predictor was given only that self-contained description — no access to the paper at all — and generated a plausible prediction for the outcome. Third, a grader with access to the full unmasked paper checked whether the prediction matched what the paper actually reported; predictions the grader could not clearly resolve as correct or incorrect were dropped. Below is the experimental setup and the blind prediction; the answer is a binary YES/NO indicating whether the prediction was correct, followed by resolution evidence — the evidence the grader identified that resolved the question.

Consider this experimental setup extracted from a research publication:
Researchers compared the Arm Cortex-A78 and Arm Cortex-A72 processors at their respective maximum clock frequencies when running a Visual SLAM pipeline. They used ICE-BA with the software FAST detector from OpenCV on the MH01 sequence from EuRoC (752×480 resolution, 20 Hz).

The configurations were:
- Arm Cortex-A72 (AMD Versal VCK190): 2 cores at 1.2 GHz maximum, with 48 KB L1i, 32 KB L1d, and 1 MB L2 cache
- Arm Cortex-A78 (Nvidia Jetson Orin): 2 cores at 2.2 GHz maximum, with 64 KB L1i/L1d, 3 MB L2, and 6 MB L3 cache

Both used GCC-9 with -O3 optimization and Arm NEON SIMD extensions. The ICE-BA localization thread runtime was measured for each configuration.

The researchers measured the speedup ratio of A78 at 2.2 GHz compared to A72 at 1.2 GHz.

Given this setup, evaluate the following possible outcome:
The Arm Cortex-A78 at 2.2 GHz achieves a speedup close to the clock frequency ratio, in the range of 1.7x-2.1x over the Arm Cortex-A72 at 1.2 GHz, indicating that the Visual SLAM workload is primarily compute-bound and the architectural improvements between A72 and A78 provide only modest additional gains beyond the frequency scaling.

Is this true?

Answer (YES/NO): NO